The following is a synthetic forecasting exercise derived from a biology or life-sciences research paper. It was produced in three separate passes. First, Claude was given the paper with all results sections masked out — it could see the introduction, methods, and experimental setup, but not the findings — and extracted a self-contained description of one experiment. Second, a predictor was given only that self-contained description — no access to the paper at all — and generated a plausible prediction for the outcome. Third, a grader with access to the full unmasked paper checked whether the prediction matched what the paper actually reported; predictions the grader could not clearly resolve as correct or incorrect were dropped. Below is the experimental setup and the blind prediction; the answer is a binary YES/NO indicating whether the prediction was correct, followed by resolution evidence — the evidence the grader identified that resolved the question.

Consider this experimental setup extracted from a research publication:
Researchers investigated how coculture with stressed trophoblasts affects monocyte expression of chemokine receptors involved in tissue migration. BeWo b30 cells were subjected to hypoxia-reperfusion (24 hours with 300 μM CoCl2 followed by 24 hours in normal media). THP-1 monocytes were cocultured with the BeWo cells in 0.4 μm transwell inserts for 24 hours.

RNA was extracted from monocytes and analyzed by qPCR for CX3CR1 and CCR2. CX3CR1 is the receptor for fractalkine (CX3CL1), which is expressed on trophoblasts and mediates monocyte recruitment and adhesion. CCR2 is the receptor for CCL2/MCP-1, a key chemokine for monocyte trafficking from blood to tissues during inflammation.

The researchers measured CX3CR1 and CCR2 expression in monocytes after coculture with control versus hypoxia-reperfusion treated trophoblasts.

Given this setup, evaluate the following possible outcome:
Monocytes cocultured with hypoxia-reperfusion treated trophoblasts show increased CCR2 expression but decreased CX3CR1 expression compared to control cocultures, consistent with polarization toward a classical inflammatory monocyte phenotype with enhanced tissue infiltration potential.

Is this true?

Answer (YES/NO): NO